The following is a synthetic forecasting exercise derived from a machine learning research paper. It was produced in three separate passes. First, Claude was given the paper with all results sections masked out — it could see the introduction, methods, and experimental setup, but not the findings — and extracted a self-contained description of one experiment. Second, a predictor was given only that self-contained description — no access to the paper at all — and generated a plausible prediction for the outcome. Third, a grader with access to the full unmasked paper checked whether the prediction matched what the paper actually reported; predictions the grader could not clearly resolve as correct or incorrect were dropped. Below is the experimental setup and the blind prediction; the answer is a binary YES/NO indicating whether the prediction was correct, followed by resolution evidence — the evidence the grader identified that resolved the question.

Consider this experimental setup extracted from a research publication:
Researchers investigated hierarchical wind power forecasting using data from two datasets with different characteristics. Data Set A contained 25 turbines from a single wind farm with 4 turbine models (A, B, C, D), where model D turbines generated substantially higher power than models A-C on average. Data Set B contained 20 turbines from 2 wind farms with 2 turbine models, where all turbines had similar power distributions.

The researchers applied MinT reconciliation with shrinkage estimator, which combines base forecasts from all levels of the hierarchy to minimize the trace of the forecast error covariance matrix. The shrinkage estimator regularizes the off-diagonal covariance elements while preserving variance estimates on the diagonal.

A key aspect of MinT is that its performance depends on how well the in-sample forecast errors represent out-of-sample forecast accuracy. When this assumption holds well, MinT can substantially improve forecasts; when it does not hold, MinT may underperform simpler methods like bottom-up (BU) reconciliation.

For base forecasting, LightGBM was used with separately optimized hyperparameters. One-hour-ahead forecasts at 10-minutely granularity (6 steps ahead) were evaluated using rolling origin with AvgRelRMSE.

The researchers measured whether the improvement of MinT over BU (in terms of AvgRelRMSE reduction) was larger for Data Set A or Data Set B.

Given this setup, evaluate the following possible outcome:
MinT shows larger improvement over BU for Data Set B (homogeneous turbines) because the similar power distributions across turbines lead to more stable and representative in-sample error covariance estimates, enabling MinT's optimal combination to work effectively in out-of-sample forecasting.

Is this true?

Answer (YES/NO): YES